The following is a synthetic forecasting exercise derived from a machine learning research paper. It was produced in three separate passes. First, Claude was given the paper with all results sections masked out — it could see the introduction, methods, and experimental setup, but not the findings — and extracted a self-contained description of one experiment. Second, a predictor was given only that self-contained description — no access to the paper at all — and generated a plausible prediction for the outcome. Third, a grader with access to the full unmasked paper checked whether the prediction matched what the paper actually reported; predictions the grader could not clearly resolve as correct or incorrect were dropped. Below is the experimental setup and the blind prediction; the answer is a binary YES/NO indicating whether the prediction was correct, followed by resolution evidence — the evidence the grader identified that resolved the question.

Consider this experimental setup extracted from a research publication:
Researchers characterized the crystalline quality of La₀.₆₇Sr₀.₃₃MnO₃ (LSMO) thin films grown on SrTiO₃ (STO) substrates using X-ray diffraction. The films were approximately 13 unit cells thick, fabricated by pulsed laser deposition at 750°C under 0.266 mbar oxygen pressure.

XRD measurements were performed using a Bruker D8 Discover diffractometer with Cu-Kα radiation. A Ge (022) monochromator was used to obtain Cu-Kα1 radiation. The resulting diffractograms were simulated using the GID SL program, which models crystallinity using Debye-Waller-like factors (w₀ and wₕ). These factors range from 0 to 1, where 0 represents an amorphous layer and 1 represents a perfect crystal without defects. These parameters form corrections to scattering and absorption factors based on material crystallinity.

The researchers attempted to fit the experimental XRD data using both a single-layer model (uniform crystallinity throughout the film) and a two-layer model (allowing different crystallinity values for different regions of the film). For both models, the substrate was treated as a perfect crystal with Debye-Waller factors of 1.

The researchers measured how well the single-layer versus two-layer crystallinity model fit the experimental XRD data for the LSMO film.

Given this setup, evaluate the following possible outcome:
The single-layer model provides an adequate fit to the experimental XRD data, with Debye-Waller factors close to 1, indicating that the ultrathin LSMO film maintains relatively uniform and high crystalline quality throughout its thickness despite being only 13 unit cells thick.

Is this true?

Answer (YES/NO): NO